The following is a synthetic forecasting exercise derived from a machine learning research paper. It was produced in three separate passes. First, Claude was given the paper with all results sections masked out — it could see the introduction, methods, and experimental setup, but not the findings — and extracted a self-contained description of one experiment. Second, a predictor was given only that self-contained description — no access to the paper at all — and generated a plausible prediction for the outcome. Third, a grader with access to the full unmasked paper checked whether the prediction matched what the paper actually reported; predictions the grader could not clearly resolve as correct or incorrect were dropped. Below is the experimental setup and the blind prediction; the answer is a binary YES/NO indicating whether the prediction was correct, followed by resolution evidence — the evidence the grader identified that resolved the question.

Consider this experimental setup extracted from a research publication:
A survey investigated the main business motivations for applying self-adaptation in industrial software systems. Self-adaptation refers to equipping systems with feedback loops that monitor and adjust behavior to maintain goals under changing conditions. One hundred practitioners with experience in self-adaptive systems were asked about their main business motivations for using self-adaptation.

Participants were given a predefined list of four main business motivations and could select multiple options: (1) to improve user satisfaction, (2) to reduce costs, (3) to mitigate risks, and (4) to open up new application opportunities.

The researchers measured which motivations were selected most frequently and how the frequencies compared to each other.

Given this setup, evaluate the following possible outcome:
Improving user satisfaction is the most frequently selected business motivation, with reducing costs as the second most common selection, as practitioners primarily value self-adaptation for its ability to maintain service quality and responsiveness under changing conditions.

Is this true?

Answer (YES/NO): YES